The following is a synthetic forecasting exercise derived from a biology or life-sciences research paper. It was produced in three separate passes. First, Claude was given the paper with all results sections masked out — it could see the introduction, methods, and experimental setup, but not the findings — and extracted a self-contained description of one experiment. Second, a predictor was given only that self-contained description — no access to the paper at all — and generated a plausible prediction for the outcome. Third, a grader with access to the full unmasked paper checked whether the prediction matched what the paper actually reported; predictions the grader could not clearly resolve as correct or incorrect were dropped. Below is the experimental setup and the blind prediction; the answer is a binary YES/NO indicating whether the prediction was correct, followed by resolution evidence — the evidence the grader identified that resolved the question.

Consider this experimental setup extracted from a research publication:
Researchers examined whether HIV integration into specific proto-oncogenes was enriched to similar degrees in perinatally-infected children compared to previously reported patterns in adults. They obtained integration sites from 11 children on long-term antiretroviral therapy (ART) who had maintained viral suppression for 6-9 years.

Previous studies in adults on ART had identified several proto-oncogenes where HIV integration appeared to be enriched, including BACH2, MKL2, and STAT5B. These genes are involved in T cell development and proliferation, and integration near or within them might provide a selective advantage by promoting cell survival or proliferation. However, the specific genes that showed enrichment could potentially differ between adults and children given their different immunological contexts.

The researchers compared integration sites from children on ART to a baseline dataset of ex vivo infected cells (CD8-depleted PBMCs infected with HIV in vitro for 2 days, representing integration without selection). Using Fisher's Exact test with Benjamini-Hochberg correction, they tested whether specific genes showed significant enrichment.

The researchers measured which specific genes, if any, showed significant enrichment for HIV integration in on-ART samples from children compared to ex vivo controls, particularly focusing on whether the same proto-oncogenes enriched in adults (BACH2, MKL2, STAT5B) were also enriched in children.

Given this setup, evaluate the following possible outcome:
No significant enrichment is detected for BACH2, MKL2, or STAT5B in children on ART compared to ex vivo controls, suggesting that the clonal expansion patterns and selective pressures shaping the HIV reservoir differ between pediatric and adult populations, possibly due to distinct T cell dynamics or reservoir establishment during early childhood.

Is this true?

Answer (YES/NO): NO